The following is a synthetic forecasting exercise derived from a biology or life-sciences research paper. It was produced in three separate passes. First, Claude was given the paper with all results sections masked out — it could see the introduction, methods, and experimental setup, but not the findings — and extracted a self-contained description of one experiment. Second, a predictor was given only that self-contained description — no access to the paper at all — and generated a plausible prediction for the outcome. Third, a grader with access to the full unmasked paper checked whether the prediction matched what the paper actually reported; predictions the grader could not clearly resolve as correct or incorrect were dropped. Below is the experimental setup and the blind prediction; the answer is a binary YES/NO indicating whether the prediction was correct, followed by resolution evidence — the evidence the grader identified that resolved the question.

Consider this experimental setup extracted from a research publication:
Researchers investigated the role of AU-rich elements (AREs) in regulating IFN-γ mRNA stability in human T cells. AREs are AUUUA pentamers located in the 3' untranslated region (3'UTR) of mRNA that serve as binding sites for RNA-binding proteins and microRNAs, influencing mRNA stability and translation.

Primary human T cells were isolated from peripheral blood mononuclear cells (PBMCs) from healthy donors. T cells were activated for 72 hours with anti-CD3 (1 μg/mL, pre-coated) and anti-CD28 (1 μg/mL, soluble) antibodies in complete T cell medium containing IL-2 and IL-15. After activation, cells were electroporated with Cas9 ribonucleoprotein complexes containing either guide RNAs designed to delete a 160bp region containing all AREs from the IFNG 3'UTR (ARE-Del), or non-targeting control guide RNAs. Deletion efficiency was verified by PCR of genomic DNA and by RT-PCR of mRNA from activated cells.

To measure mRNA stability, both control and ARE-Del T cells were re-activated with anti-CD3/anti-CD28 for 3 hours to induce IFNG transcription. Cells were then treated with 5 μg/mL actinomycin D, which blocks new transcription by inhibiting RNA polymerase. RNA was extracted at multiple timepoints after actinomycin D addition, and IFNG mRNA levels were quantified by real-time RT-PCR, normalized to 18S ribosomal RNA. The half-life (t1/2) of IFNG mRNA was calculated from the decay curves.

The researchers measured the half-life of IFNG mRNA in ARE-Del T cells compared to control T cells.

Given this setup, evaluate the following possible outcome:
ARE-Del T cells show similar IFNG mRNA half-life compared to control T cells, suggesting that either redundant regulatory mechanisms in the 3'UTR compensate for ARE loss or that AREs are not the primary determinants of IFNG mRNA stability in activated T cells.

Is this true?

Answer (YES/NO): NO